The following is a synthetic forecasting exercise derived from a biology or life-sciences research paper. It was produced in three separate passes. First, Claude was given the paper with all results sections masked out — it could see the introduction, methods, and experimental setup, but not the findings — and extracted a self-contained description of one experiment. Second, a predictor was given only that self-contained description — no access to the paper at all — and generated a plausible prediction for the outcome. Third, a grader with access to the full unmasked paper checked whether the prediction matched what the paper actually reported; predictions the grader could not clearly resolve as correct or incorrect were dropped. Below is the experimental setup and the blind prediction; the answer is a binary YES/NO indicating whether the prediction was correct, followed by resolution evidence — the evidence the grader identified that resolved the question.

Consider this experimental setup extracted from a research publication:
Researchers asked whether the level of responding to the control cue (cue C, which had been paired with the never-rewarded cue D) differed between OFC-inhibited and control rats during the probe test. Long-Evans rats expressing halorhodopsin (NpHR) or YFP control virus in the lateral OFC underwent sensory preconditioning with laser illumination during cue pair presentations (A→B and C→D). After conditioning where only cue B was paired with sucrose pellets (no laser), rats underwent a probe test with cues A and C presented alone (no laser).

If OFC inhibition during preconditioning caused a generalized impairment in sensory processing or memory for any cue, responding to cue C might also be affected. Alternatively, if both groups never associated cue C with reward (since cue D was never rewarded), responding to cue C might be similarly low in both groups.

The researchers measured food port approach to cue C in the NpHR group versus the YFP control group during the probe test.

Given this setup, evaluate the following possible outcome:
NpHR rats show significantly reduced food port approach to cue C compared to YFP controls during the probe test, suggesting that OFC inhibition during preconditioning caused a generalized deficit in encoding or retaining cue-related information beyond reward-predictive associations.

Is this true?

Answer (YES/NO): NO